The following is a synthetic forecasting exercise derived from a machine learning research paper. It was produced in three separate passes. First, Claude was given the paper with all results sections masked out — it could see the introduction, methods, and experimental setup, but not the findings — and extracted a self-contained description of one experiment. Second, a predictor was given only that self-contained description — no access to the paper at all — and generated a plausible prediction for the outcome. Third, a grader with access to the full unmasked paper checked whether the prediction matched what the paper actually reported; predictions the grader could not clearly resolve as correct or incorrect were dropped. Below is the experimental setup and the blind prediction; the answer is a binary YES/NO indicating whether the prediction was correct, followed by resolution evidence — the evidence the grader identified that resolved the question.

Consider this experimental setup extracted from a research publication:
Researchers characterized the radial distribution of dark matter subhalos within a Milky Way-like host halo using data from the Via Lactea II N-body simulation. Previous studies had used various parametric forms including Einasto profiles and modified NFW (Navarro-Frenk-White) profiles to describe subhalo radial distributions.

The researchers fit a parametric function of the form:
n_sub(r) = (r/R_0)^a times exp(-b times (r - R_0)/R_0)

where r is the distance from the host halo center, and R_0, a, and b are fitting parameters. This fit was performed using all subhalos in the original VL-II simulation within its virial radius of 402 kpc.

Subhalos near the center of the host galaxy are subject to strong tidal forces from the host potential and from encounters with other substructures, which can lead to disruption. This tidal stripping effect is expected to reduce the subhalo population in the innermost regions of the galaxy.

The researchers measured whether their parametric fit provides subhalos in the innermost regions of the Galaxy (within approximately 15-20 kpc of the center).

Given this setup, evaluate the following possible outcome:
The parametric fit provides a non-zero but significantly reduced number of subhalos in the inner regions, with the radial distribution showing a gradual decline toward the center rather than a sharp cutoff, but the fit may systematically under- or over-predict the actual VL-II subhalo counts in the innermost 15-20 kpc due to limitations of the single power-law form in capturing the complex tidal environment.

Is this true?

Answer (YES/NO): NO